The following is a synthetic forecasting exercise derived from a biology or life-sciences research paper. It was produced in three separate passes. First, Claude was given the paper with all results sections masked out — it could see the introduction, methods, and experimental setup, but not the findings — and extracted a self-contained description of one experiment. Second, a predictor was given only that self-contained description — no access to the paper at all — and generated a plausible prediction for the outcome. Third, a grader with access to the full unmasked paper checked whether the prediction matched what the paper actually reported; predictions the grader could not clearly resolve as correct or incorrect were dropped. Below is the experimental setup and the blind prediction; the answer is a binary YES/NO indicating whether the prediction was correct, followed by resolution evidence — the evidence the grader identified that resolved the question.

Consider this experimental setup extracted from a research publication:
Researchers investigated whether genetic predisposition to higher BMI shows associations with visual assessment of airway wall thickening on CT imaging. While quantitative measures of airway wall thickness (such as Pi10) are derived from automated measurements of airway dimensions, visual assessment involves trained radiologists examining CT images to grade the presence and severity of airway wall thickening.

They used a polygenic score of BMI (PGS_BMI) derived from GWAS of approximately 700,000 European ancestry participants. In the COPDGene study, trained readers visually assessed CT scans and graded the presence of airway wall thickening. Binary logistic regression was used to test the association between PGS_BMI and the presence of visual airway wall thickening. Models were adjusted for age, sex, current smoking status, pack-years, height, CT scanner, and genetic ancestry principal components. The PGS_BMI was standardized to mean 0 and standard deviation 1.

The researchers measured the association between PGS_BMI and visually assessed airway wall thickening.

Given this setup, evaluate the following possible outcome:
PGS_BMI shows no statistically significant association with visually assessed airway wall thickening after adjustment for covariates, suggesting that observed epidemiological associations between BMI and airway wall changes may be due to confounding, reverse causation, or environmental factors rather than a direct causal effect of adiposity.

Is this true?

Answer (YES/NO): NO